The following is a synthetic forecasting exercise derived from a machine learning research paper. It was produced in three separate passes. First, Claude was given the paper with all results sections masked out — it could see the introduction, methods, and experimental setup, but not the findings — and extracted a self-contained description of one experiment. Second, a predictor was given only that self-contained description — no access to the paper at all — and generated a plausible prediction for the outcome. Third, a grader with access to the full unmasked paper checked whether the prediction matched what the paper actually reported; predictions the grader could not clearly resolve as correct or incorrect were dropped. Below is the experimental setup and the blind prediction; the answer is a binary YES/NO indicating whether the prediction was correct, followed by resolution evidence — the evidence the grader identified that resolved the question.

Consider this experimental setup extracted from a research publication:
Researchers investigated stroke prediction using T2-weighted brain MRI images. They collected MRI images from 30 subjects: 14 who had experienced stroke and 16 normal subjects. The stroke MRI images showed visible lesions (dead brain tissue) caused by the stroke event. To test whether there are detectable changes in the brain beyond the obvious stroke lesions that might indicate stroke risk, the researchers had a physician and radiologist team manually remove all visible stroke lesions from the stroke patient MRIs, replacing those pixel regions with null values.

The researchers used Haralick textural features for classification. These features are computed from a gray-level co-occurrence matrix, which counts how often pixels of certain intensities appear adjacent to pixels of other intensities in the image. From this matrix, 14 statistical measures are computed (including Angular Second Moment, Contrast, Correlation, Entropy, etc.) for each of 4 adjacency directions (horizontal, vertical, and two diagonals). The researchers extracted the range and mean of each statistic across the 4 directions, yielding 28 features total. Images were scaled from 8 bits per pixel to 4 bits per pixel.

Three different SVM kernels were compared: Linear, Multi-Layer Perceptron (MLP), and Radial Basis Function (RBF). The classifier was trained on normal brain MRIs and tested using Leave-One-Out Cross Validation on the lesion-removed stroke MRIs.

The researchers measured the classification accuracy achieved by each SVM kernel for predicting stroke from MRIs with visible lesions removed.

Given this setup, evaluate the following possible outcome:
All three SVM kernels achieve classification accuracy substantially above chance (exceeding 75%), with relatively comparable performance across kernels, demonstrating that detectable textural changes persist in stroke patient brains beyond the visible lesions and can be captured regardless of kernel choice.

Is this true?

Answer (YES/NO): NO